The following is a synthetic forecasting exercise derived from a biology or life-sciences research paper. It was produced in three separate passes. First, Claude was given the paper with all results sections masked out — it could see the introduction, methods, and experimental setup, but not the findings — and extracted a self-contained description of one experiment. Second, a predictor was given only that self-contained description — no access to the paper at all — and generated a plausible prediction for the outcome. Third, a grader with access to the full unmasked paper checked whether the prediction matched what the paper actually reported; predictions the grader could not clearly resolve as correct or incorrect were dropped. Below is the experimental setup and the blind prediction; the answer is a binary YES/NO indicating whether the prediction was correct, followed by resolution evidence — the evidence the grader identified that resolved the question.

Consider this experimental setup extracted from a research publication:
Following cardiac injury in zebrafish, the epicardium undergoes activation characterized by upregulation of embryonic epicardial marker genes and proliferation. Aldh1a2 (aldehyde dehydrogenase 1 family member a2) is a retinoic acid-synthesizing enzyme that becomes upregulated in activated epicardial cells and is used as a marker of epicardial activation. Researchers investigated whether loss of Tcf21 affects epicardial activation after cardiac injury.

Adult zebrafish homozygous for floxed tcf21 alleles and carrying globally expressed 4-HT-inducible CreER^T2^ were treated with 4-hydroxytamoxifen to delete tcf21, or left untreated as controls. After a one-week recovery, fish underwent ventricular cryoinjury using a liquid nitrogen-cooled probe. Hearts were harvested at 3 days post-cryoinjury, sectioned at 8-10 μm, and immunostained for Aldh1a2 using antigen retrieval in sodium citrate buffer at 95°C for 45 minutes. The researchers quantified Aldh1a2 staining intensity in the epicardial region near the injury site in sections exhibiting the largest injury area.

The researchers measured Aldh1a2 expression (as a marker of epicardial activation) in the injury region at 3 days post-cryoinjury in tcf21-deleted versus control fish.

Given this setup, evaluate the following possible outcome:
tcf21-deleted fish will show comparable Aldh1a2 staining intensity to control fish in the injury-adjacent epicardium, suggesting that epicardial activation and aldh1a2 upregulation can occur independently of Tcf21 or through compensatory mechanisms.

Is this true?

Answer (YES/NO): YES